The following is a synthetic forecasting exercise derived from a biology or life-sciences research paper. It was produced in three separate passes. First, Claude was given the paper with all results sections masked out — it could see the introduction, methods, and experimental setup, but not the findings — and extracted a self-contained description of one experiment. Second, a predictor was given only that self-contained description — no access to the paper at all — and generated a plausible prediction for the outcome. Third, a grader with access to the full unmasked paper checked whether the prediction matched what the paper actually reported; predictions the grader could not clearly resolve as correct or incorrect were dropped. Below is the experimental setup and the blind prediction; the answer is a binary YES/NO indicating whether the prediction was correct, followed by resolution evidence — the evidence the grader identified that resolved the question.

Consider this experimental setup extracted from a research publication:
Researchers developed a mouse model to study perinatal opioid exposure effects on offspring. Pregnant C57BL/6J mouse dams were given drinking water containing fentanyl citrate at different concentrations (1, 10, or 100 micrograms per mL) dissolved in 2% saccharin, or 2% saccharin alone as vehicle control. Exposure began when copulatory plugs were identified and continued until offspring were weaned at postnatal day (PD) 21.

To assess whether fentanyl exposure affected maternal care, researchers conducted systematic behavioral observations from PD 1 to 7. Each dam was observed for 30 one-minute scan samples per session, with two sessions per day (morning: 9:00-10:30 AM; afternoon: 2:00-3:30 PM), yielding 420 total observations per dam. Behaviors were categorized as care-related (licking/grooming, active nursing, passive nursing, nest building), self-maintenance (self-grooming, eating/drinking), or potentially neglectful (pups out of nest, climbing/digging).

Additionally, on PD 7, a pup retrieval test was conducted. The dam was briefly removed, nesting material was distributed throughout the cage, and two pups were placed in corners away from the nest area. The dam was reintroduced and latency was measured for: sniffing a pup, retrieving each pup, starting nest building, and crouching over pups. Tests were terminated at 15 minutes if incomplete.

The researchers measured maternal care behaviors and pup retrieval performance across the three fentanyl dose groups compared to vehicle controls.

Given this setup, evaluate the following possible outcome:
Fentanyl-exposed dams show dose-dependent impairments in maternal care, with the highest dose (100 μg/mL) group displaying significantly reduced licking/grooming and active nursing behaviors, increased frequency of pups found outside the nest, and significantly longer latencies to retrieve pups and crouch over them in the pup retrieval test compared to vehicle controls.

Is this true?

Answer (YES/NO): NO